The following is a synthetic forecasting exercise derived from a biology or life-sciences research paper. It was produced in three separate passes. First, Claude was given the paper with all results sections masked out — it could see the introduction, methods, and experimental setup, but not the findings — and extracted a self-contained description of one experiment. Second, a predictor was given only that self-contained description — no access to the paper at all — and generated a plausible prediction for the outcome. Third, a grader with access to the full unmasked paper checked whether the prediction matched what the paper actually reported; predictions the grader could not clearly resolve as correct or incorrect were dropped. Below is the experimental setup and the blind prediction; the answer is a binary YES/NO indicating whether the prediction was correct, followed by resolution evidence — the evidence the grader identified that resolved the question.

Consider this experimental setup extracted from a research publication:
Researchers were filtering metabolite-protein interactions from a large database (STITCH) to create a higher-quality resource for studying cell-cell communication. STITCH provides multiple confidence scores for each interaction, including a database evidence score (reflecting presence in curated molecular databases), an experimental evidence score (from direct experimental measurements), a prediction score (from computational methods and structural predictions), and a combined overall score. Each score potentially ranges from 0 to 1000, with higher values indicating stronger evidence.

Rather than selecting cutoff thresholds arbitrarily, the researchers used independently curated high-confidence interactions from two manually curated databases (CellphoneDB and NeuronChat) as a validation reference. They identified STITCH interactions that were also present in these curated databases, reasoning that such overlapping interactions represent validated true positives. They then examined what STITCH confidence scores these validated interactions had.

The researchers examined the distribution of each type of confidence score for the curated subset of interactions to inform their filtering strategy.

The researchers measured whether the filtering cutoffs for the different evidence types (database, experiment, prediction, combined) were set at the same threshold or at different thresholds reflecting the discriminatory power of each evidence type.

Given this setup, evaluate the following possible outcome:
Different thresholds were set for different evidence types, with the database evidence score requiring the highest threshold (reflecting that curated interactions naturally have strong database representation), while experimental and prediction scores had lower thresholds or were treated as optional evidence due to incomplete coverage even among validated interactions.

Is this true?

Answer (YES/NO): NO